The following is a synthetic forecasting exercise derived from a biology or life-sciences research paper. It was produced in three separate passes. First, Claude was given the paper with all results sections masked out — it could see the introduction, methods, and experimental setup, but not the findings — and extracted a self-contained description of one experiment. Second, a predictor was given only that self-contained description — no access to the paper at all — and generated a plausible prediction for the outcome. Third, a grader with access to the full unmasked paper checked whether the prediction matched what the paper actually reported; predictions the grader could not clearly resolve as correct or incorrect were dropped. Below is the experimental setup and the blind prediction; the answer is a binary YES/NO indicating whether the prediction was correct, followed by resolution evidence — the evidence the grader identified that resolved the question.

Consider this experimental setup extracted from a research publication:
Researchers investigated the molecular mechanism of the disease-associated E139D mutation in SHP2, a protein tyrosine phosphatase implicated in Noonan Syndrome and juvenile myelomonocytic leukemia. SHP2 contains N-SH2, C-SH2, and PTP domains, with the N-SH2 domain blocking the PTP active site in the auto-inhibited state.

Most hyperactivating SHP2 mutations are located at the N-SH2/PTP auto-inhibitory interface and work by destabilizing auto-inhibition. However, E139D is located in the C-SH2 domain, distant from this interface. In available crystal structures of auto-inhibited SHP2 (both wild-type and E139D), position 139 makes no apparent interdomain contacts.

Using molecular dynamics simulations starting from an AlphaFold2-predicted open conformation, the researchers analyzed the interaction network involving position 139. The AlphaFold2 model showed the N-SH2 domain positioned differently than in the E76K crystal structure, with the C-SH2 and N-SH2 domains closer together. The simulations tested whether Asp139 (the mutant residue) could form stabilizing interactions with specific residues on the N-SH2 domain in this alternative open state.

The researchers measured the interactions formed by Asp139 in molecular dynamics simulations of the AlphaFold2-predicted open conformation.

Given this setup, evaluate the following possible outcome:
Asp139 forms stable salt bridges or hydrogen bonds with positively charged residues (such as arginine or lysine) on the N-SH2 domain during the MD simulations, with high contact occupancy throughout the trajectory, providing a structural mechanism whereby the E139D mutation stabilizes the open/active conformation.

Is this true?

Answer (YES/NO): YES